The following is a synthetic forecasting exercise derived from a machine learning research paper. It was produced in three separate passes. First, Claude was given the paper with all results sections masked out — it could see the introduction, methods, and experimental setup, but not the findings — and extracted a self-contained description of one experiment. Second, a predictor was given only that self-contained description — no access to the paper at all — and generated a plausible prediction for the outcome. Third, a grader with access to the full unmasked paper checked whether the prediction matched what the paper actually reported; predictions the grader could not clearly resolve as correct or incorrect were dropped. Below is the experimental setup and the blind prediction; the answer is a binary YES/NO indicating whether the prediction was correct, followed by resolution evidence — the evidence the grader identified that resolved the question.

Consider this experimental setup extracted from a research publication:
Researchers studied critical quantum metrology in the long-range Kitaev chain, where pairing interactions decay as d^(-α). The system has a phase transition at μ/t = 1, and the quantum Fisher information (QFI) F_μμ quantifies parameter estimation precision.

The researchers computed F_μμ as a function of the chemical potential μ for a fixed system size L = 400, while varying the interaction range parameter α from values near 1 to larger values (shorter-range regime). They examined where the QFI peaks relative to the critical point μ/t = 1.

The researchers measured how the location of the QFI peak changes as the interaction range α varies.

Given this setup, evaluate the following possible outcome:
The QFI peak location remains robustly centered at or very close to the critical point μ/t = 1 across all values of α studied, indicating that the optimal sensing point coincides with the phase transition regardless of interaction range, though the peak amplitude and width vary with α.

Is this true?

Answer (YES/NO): YES